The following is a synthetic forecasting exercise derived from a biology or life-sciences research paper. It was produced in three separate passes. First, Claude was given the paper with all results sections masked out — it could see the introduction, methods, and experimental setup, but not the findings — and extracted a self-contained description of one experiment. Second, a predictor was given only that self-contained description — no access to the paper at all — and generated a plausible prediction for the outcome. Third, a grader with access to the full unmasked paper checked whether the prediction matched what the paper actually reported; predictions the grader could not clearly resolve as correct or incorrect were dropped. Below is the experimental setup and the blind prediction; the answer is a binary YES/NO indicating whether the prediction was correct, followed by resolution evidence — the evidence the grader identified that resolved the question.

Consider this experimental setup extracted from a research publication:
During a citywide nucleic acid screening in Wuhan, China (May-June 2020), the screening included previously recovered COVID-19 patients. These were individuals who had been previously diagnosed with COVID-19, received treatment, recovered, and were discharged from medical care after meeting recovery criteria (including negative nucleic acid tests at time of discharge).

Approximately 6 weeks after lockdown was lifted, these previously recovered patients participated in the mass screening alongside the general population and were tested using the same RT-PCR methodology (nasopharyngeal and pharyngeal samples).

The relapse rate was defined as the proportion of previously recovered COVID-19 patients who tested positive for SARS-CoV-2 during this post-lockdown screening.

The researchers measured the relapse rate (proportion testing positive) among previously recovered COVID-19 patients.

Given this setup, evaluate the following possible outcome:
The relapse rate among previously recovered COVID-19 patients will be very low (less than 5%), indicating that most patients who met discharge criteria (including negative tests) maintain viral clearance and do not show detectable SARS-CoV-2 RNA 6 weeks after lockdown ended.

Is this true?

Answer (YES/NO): YES